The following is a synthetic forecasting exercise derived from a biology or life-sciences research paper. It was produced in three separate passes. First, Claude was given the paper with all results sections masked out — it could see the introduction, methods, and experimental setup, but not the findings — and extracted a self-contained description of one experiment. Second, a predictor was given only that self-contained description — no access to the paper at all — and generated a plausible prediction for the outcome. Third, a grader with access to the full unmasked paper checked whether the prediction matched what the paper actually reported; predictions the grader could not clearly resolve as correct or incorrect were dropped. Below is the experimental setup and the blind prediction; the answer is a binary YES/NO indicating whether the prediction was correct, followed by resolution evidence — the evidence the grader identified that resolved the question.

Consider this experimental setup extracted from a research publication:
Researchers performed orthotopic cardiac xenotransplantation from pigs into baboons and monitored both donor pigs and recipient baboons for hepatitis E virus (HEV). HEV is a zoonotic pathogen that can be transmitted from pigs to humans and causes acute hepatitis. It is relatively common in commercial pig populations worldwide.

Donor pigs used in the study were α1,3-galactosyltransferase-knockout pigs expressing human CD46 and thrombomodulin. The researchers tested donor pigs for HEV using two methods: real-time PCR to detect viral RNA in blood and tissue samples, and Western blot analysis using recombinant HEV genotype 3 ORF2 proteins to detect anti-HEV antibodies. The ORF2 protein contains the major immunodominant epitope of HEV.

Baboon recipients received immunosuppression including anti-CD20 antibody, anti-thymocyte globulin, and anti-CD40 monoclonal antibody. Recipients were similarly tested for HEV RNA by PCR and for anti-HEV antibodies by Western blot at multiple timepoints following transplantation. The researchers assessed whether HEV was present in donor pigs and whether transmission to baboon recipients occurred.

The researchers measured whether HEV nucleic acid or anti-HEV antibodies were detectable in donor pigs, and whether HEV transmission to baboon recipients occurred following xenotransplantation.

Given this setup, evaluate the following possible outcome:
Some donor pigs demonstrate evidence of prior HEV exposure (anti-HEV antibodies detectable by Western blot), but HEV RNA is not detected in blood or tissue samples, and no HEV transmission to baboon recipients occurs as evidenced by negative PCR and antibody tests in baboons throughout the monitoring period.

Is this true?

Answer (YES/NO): YES